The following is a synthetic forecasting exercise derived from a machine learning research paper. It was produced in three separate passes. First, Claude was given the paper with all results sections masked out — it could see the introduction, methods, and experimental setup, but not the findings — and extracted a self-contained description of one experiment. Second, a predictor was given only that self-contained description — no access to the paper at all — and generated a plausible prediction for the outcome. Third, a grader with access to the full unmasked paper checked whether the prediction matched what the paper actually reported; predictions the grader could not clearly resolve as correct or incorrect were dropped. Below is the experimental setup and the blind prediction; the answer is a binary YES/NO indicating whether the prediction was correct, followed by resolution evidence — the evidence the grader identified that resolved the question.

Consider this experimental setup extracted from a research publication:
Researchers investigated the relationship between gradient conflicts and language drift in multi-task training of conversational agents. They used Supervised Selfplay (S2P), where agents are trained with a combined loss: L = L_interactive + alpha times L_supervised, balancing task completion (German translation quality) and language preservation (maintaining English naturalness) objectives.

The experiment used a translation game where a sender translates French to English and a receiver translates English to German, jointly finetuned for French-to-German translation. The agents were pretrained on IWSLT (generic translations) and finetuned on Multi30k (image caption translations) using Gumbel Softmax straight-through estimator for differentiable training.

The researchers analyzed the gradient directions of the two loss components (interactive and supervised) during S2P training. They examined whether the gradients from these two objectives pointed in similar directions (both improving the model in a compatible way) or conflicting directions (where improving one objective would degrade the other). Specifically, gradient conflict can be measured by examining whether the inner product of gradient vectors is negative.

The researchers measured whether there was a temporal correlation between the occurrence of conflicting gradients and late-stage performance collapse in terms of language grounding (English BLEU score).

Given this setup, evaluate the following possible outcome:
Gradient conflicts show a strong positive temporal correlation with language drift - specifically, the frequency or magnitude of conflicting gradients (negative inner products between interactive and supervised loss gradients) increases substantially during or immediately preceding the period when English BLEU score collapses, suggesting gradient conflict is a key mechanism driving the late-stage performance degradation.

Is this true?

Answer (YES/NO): YES